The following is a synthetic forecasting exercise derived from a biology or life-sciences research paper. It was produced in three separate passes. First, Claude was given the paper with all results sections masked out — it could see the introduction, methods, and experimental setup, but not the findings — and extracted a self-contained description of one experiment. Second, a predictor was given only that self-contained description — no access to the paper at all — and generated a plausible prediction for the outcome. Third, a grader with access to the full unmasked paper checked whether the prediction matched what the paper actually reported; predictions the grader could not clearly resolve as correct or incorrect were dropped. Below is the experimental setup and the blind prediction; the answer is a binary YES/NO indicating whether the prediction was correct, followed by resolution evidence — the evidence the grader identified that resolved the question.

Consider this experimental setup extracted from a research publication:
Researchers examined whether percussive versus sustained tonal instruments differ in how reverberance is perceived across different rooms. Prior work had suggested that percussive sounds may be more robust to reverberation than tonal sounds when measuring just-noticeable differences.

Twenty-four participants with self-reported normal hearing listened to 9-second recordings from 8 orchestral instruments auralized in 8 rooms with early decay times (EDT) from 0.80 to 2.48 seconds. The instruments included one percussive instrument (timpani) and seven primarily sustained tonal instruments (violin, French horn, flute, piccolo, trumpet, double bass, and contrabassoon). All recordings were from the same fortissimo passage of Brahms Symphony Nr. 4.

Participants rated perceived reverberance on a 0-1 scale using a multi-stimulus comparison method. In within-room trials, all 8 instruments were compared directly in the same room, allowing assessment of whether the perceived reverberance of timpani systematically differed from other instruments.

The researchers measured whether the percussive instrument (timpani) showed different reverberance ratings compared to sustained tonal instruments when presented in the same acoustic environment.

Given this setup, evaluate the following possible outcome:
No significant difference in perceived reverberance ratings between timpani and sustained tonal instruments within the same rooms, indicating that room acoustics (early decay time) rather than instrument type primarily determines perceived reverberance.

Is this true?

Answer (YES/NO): NO